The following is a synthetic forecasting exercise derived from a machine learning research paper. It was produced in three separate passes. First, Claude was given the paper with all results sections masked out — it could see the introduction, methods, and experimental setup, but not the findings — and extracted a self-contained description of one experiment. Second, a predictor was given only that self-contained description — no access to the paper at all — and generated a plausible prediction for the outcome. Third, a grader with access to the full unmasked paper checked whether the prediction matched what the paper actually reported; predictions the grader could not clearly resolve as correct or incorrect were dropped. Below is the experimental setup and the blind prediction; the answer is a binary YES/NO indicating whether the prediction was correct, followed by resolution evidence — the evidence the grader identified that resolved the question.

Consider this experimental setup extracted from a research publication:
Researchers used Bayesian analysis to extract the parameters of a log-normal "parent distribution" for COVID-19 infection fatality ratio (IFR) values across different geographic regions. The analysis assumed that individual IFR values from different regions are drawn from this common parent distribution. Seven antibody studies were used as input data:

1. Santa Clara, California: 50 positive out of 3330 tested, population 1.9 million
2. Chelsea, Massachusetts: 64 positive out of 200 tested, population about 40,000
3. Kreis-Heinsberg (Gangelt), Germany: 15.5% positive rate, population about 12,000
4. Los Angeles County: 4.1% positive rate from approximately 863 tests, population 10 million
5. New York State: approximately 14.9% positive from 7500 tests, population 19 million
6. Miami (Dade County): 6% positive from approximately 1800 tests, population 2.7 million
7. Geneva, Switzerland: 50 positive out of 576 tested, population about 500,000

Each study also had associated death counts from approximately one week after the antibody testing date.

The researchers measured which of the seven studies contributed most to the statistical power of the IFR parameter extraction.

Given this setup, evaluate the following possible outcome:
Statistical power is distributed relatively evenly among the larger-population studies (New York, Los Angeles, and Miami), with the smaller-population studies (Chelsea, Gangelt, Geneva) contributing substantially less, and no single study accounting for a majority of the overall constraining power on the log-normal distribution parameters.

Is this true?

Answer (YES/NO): NO